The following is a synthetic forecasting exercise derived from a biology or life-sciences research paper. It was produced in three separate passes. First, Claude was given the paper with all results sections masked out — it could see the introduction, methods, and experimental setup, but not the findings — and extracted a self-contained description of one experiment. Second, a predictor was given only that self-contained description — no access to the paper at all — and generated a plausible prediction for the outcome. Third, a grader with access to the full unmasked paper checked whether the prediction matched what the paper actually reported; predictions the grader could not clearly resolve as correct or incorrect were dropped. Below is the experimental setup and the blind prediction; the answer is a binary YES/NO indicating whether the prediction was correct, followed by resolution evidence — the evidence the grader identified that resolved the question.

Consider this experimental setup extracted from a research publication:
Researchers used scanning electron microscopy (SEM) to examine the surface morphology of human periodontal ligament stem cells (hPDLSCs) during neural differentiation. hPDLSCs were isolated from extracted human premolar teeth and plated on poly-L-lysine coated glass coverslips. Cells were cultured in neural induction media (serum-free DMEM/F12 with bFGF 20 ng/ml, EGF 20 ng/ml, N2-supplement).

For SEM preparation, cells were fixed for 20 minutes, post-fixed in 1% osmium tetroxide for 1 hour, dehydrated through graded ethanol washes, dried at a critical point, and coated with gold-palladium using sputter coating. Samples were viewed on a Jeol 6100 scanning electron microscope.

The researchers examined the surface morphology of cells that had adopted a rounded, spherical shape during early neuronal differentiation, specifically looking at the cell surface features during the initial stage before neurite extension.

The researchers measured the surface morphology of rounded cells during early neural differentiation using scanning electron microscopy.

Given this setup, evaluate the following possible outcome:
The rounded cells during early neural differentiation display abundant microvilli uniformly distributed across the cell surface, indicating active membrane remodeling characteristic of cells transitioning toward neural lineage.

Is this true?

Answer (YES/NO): NO